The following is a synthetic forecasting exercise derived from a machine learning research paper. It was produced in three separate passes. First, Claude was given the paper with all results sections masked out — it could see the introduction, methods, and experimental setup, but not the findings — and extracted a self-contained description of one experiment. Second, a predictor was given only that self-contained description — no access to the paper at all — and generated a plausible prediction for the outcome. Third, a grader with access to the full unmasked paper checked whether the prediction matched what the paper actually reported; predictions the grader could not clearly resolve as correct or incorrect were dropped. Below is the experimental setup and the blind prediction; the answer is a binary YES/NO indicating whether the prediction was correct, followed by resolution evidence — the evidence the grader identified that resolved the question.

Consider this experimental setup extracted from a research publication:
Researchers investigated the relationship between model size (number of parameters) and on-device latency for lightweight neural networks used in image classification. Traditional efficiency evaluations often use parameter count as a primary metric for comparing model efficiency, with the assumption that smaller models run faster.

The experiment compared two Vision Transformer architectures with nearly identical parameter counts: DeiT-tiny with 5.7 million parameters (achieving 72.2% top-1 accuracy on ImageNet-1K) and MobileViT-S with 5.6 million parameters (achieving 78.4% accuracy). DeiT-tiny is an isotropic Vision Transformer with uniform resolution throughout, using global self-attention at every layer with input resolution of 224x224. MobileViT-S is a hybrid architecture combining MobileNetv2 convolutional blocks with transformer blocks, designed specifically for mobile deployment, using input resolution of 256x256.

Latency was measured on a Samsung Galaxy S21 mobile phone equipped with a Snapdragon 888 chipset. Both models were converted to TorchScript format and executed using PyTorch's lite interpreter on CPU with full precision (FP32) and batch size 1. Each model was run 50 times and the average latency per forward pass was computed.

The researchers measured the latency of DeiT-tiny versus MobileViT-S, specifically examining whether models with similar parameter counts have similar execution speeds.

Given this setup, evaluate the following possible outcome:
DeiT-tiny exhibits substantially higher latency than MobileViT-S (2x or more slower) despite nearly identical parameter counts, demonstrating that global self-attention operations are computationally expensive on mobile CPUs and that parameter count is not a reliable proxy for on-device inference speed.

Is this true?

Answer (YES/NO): NO